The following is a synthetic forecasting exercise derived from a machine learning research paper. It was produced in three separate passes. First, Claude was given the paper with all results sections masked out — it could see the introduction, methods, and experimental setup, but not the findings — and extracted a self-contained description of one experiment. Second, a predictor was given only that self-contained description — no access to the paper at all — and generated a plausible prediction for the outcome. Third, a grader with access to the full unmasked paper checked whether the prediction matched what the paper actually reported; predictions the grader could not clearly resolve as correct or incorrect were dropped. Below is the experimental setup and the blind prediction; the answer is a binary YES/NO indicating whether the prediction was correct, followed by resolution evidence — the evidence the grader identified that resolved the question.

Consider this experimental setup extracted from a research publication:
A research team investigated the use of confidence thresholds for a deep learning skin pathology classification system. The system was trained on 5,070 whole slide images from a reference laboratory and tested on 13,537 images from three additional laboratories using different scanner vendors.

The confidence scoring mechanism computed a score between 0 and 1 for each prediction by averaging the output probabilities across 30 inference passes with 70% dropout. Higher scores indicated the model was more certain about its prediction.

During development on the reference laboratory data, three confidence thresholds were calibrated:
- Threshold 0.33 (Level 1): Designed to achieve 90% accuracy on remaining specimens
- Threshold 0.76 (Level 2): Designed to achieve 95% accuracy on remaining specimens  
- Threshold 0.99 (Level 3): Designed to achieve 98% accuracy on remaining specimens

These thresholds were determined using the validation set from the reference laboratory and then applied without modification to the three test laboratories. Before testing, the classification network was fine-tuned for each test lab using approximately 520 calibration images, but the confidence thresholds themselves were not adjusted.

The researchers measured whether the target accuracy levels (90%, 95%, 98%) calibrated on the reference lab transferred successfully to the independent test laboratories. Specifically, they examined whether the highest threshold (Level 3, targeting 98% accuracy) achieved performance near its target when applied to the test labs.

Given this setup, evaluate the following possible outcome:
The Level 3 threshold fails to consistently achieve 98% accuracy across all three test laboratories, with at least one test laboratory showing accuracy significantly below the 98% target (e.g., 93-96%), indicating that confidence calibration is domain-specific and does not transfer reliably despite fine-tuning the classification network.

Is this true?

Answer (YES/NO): NO